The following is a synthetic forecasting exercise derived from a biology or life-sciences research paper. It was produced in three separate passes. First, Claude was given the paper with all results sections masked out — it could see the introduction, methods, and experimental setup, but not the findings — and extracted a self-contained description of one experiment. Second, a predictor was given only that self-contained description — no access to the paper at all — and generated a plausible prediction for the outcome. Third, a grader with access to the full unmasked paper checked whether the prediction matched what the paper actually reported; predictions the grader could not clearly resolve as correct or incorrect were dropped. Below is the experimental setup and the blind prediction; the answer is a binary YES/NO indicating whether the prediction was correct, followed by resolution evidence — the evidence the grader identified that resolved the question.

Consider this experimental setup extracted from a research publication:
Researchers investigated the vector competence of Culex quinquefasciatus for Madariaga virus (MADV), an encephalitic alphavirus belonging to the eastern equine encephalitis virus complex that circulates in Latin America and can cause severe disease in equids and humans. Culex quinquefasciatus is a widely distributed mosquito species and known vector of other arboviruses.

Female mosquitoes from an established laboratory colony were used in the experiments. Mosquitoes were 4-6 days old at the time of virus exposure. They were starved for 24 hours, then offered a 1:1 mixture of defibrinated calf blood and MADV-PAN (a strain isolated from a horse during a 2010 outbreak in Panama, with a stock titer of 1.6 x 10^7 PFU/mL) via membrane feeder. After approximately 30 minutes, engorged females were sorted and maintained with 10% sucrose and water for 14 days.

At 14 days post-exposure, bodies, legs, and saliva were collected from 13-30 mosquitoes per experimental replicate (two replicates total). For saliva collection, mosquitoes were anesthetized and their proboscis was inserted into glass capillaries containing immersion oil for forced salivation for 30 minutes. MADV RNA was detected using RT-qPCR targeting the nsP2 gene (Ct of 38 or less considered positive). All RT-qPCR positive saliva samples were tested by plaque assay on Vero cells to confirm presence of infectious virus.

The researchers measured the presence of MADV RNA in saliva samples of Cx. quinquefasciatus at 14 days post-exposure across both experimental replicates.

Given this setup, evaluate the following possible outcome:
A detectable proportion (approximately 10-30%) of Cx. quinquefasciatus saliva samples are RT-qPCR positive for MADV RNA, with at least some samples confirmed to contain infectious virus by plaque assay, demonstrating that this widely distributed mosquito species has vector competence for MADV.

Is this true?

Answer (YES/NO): NO